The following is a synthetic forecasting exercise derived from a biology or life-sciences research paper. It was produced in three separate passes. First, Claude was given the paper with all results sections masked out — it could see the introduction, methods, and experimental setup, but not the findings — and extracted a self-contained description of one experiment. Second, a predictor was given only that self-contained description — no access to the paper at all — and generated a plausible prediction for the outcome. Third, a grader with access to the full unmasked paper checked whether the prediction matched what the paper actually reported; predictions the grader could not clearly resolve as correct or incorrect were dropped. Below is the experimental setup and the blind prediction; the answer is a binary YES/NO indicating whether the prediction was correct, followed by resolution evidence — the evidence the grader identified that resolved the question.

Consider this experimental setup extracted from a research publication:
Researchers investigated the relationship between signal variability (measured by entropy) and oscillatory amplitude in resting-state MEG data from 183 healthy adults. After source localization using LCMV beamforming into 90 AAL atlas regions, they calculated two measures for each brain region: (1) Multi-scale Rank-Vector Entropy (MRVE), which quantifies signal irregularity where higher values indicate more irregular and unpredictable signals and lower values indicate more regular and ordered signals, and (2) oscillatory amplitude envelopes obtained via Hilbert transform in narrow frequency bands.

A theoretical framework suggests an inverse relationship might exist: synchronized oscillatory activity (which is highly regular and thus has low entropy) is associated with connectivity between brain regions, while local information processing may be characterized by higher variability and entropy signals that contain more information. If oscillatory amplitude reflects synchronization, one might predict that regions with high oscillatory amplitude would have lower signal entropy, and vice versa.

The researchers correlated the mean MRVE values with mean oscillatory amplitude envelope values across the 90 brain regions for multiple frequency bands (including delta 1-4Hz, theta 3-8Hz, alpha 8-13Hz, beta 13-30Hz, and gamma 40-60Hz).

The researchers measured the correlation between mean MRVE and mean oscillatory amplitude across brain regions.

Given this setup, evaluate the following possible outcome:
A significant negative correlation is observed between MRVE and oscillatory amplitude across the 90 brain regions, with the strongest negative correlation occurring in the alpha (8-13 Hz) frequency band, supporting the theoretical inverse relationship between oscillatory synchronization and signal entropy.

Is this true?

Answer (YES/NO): NO